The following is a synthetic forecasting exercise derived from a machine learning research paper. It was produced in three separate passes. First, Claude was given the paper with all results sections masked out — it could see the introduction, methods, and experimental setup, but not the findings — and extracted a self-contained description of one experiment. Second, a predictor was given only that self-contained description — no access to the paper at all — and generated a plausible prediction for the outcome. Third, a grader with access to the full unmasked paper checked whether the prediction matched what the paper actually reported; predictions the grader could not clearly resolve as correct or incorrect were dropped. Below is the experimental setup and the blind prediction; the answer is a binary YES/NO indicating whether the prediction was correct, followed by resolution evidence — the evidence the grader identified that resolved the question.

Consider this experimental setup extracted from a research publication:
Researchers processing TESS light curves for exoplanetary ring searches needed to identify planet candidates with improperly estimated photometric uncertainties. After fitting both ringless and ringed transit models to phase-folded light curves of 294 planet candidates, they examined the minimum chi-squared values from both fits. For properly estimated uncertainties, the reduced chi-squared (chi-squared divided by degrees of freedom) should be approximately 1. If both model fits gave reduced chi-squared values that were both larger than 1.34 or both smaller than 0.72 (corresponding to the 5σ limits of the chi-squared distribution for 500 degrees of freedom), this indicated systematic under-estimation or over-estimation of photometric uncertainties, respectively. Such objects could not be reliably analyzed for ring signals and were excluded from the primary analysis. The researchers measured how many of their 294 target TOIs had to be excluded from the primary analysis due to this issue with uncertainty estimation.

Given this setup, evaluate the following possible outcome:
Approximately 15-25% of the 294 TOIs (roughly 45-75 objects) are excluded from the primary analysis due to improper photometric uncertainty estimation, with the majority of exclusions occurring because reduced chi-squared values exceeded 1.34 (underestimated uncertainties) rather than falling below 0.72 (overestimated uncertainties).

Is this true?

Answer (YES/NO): NO